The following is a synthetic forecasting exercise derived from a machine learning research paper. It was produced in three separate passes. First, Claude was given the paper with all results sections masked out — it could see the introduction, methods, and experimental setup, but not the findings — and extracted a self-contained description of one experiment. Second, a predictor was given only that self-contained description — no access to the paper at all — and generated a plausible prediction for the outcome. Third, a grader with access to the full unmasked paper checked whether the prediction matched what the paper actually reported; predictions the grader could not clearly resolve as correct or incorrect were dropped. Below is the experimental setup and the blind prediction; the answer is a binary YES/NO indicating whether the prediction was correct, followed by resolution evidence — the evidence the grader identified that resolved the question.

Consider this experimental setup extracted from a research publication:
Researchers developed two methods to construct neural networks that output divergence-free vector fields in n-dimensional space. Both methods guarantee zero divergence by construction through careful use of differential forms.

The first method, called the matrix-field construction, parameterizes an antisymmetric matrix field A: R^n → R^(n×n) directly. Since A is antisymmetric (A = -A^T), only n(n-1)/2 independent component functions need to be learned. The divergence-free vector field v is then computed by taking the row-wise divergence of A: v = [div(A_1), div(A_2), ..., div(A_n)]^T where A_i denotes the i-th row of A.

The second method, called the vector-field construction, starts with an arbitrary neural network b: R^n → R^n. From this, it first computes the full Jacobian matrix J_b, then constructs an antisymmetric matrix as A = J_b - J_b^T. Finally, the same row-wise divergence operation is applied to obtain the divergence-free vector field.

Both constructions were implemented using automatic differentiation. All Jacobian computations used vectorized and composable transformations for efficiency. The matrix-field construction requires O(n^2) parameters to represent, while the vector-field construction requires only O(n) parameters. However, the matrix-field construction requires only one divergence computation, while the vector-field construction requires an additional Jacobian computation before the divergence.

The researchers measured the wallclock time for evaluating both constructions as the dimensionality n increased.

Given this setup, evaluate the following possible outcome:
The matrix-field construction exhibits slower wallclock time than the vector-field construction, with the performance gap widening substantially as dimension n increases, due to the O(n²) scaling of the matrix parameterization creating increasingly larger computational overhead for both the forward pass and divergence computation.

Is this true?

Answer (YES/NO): NO